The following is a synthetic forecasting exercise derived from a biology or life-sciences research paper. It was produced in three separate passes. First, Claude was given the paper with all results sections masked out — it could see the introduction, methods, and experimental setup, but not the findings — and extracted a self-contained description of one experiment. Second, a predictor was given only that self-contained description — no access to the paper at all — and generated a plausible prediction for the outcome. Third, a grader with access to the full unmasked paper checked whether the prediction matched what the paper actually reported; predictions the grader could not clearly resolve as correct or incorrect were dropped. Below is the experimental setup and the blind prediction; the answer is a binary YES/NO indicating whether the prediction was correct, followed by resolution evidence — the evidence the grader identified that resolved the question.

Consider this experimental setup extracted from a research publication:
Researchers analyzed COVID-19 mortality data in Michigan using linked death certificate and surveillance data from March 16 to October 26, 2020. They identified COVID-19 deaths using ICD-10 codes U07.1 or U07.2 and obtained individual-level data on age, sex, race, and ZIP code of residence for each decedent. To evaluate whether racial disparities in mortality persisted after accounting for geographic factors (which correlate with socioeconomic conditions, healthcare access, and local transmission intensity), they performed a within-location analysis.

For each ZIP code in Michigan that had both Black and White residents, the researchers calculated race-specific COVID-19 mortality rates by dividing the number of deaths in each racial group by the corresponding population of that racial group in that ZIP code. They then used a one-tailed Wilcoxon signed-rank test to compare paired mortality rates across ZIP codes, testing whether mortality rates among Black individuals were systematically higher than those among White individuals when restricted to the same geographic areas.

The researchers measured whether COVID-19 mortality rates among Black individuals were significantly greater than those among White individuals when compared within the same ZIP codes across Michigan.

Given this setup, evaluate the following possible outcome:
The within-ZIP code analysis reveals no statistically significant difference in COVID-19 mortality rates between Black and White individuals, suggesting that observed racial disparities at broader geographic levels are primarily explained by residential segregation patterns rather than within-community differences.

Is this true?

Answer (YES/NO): NO